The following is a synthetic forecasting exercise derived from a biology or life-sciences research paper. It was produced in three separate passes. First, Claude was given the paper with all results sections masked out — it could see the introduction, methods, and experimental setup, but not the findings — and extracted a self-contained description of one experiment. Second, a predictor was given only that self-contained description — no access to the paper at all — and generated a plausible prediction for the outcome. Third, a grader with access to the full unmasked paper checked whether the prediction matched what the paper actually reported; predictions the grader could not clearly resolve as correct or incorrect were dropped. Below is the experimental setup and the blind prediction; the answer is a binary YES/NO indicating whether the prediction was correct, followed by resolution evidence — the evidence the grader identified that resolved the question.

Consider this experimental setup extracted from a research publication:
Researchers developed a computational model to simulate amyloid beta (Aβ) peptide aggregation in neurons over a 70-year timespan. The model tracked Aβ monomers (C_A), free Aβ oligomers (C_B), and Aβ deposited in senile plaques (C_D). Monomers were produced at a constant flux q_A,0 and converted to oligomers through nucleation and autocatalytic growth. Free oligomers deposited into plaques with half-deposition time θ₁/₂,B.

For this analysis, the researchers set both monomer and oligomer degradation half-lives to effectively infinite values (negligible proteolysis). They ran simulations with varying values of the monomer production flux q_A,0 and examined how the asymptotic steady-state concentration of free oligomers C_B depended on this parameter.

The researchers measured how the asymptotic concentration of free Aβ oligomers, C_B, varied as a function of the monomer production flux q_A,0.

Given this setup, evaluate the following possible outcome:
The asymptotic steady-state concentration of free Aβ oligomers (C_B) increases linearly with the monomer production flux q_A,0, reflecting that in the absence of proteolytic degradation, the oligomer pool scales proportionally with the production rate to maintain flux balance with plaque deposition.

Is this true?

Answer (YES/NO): YES